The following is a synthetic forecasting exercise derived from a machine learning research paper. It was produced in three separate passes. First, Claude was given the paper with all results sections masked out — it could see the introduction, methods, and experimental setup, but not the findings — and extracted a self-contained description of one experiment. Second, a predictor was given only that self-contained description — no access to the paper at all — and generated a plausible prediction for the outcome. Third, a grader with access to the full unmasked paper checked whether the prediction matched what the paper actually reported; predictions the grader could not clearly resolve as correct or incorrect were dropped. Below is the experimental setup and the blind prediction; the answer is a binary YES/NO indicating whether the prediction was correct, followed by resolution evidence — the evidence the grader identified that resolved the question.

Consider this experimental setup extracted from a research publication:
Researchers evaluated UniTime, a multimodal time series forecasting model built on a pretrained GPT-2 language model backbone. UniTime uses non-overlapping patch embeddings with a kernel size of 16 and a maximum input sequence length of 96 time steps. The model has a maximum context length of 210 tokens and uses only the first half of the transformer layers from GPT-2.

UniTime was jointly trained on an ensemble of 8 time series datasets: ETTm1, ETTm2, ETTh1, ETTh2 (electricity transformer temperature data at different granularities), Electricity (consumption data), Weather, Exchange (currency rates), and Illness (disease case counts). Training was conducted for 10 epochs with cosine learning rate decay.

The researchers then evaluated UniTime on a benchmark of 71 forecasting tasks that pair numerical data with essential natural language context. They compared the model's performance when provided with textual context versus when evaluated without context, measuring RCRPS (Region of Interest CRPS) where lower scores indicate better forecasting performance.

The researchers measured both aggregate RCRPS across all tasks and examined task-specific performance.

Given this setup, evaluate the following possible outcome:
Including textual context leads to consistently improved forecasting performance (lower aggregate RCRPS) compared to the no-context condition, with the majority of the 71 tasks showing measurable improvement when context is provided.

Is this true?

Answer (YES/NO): NO